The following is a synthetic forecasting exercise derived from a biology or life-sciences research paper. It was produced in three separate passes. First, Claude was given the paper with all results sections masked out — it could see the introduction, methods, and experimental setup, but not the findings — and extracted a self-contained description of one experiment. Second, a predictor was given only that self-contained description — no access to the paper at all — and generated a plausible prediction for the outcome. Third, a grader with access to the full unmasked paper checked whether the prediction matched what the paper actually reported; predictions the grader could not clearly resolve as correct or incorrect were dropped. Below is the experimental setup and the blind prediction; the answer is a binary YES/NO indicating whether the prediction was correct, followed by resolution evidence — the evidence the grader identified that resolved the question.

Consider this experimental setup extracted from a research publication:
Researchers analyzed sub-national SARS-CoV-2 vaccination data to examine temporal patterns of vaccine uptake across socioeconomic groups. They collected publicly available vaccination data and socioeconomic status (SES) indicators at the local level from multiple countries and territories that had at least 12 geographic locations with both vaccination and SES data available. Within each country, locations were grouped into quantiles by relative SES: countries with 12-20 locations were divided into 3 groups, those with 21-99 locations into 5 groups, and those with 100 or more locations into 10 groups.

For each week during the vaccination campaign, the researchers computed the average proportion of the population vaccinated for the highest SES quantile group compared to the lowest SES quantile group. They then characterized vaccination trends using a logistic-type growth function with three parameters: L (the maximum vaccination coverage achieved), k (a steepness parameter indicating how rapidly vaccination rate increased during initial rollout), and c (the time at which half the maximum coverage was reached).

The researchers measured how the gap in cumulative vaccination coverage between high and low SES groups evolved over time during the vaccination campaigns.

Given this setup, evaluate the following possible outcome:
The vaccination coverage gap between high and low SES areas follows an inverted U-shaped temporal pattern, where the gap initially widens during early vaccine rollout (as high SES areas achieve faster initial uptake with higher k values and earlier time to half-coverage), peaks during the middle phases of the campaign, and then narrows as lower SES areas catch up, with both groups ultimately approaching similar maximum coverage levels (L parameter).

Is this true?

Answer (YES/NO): NO